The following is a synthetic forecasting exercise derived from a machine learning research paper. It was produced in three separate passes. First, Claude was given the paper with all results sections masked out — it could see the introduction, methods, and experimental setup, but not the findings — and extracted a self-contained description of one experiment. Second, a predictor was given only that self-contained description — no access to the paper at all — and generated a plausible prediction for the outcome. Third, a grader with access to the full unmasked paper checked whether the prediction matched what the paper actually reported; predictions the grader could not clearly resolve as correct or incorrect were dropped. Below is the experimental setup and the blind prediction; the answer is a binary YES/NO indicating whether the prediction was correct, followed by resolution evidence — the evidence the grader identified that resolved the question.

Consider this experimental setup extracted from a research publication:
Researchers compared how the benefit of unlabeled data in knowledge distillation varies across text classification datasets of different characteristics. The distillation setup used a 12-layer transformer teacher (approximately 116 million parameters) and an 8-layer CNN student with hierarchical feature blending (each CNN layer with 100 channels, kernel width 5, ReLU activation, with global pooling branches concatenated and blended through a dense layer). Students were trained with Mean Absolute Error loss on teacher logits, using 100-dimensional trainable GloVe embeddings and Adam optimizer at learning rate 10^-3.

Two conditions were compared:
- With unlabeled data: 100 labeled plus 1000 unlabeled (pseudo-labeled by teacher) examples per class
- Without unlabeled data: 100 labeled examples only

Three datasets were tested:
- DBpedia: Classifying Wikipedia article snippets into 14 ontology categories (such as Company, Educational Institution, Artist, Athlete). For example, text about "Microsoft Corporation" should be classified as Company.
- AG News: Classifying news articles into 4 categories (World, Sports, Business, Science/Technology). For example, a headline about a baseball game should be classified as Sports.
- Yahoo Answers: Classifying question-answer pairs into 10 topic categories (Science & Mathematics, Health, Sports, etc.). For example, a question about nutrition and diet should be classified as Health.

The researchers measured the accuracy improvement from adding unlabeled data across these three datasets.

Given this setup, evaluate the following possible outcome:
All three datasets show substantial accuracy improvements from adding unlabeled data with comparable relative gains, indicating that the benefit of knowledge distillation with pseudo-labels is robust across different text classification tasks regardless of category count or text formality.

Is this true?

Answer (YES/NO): NO